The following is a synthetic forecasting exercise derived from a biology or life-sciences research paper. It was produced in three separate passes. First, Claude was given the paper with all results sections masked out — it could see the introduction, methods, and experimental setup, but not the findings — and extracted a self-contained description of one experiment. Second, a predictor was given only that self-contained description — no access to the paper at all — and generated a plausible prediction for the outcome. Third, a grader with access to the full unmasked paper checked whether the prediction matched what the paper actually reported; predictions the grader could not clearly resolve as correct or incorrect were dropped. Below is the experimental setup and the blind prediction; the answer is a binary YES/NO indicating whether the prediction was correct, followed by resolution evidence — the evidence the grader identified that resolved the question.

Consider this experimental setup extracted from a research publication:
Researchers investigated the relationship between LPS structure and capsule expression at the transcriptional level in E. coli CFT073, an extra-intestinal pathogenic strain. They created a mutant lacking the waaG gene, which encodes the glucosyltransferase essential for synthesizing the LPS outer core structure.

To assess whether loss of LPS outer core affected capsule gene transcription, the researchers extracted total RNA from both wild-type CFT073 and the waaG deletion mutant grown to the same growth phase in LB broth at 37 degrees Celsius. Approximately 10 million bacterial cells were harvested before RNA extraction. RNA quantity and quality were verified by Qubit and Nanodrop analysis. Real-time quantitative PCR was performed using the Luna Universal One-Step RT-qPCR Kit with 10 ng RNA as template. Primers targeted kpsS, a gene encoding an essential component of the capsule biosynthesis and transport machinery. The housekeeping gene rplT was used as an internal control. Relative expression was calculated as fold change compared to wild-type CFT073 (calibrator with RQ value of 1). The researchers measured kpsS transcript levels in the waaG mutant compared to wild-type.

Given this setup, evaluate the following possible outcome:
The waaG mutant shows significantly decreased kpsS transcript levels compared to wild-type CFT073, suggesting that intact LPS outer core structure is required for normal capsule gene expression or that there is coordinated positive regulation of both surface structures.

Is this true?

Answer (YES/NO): NO